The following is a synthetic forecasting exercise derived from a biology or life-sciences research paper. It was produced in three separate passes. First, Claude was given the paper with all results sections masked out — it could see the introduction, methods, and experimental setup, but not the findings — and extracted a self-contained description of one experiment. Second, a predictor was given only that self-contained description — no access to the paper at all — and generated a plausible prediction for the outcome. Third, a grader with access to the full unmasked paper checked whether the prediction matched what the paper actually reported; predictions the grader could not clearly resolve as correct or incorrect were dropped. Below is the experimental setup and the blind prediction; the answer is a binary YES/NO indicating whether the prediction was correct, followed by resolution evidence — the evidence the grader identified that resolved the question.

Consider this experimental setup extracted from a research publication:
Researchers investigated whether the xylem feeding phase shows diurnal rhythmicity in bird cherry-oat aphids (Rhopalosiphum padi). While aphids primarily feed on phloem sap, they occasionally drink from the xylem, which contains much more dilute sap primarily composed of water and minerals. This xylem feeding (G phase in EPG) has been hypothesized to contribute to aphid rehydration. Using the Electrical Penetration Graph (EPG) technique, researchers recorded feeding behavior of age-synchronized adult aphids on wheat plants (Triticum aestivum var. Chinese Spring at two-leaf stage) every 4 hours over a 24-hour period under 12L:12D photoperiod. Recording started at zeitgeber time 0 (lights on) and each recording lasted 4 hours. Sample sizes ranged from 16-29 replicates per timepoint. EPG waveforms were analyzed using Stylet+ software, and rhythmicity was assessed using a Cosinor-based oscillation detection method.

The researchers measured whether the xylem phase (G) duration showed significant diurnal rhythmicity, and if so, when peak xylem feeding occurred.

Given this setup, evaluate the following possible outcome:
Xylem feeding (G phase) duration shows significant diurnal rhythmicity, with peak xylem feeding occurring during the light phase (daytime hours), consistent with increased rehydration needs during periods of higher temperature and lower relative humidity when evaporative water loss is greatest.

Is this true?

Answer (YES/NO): NO